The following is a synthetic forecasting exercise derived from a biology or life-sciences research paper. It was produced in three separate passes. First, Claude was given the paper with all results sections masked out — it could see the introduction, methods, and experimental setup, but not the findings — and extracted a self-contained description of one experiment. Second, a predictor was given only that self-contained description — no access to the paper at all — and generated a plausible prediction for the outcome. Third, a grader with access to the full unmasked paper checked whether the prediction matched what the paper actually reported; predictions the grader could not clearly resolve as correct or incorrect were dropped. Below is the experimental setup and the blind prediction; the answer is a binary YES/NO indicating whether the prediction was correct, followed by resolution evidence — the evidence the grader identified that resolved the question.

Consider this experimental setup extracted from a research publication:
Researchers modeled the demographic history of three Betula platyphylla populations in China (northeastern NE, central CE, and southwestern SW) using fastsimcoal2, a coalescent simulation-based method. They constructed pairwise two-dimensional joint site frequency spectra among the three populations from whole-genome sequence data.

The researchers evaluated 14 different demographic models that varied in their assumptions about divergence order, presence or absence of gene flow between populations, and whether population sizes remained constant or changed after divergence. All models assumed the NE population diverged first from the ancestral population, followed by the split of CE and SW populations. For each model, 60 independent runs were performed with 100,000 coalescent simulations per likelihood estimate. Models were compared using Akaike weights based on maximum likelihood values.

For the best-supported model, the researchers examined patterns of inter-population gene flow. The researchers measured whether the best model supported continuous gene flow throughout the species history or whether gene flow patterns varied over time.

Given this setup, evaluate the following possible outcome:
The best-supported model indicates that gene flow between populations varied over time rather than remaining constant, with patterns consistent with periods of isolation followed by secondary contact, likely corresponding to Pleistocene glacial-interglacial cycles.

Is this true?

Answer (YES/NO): YES